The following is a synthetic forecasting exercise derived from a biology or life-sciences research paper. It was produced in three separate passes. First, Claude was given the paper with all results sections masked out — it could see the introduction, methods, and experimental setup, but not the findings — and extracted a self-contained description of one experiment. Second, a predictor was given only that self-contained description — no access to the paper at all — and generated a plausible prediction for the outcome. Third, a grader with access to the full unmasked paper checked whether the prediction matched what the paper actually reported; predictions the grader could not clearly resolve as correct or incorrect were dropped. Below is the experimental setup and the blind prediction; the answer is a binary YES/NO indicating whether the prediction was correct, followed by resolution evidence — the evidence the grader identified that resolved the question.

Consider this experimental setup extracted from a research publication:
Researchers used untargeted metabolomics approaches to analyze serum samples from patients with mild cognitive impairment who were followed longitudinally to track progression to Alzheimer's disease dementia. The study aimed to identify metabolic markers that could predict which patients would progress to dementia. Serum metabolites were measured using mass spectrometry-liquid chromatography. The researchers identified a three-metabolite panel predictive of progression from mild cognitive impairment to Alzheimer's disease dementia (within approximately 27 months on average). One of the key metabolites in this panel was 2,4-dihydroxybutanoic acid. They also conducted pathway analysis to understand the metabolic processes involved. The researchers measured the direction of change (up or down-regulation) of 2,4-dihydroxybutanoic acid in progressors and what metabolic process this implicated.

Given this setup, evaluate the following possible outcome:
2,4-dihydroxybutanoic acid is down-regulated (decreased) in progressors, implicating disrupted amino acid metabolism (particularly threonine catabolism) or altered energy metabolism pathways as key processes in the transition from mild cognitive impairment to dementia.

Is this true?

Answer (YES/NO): NO